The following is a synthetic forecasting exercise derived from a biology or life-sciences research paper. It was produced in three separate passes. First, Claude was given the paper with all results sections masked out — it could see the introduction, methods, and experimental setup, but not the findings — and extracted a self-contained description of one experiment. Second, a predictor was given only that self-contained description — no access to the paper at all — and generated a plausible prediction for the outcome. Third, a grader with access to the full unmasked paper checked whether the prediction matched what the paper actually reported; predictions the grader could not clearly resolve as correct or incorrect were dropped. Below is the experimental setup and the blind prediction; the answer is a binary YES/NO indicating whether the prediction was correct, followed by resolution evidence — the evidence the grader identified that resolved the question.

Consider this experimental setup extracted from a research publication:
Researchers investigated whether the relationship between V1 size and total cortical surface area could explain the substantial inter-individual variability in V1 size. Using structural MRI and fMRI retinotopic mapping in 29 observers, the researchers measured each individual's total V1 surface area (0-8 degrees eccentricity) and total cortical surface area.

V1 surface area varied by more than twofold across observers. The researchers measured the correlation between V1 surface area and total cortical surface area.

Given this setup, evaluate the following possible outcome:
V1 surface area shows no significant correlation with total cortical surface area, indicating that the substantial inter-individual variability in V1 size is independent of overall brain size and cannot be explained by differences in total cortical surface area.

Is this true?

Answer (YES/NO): NO